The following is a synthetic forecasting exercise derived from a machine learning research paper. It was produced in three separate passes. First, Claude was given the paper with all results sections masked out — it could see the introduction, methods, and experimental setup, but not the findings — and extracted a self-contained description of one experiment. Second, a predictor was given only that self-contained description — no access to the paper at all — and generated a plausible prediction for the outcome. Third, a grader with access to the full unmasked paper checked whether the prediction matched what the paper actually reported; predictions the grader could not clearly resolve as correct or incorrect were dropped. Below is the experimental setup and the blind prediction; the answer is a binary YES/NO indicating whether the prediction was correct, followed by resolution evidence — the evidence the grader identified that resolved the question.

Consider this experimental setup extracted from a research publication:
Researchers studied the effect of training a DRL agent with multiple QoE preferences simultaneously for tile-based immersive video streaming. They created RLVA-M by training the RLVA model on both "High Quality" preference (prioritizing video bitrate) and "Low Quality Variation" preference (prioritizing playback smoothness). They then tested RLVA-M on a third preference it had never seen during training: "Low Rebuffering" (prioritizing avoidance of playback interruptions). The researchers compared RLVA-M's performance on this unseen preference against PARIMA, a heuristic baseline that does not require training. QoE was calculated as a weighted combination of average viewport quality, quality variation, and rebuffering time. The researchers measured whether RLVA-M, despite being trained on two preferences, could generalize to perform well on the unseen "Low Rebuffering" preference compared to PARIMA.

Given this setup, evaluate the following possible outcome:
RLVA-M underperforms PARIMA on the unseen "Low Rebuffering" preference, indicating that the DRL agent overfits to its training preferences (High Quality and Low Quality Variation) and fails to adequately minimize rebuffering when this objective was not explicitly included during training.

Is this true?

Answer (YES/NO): YES